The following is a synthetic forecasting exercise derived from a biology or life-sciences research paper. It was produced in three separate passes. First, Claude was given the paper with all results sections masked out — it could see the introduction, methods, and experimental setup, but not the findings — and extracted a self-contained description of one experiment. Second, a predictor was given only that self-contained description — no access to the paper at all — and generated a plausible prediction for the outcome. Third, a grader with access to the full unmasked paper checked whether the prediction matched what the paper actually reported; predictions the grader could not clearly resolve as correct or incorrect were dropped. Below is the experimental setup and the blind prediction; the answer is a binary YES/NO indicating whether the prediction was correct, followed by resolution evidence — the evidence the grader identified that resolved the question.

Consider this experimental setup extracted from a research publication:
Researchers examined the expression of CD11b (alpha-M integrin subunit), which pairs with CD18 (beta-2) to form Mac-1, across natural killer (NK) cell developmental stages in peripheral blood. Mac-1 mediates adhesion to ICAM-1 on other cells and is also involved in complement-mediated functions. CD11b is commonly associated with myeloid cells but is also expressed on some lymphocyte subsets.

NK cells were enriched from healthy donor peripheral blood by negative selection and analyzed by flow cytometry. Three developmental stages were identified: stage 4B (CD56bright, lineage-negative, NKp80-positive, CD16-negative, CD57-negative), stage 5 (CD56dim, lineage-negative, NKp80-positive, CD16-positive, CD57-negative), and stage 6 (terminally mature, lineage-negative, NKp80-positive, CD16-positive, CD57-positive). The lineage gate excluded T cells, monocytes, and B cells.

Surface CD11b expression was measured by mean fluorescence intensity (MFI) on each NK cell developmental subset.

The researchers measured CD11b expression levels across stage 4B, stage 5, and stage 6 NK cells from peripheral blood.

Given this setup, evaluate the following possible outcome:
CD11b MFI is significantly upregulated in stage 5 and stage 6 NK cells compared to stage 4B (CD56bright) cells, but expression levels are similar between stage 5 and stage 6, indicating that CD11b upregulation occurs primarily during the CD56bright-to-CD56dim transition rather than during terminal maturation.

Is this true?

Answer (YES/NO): NO